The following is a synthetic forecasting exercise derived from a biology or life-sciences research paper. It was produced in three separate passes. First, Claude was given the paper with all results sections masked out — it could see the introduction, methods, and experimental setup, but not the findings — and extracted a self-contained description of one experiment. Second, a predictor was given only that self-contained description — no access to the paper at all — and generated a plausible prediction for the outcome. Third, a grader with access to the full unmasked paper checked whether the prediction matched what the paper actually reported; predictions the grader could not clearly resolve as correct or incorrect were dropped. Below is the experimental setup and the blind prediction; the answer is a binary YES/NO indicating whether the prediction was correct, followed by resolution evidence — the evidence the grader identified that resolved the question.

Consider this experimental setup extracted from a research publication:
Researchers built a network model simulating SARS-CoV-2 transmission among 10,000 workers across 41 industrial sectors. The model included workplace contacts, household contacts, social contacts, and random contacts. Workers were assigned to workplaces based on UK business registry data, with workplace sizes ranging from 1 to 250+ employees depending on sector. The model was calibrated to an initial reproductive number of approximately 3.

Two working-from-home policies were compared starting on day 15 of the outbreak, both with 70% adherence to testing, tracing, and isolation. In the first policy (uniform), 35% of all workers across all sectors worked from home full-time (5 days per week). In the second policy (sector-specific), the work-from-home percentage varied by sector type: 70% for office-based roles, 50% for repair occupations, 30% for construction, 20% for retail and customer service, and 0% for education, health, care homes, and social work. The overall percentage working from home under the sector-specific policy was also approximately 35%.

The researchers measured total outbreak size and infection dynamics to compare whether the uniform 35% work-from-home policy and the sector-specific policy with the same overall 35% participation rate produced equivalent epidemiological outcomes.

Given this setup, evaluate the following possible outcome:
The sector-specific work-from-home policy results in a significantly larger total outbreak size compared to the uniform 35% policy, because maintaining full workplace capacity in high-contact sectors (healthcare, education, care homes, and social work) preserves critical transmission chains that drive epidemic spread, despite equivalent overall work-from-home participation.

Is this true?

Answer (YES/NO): YES